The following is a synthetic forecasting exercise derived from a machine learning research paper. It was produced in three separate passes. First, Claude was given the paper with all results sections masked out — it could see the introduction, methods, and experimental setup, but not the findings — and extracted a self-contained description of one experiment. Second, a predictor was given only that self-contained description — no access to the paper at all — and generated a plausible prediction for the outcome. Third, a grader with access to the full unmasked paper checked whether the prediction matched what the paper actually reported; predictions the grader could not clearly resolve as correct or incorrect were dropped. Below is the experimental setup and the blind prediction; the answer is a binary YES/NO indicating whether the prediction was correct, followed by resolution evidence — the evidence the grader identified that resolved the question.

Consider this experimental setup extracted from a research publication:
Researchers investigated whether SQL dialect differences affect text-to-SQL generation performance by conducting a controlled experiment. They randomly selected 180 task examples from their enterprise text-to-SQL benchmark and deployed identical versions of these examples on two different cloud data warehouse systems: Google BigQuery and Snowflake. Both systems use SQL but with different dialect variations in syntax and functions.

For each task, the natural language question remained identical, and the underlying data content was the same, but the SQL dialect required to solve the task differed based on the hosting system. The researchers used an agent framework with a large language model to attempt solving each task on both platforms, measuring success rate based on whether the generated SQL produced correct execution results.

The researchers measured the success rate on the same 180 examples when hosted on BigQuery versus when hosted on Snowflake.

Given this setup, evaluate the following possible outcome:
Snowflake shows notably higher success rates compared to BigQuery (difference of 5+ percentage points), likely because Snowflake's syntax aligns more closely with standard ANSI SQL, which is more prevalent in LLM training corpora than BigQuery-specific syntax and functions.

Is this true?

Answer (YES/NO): NO